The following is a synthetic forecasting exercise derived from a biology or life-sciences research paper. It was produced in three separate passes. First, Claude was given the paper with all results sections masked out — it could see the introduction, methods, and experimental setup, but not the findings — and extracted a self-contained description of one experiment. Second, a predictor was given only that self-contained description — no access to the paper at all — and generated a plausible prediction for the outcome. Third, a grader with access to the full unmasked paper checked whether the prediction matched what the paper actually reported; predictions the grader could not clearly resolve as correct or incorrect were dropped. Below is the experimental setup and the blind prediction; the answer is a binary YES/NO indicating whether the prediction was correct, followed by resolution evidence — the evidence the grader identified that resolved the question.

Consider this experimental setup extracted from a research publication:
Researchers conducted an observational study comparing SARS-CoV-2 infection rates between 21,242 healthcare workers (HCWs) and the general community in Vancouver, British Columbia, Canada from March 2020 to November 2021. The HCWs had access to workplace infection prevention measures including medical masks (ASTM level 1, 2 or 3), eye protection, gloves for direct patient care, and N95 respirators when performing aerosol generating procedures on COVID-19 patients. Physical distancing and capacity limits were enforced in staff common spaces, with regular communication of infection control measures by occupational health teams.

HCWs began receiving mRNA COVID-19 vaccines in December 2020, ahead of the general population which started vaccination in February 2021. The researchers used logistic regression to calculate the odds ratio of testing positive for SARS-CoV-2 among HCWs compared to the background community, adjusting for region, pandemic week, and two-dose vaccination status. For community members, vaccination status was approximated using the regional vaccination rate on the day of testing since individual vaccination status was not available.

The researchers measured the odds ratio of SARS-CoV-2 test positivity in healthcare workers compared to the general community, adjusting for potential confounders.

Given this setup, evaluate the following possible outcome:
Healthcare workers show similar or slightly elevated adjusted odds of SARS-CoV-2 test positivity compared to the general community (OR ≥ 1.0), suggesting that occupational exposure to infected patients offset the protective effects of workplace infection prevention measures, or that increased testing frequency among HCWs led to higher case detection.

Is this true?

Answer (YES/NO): NO